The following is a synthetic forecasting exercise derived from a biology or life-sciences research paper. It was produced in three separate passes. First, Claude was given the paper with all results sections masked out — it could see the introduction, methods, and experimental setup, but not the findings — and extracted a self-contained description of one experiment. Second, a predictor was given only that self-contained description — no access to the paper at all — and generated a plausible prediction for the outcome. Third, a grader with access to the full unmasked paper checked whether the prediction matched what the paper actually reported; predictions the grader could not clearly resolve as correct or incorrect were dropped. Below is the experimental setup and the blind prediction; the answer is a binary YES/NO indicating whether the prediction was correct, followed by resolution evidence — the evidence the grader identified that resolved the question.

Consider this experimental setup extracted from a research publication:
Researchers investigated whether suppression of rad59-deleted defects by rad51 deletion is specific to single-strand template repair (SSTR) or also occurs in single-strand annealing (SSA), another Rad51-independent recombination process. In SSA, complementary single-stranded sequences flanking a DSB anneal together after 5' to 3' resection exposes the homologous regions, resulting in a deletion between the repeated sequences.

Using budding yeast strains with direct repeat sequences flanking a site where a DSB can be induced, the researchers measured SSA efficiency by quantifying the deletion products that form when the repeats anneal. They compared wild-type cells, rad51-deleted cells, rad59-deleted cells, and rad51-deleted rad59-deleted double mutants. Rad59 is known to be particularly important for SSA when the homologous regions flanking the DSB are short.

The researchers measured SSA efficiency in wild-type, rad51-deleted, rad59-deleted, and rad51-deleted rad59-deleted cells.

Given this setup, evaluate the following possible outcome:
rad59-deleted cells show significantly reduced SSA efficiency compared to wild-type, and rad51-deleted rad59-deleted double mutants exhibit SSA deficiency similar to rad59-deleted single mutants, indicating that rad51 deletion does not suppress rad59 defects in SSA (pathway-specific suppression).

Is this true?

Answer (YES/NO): NO